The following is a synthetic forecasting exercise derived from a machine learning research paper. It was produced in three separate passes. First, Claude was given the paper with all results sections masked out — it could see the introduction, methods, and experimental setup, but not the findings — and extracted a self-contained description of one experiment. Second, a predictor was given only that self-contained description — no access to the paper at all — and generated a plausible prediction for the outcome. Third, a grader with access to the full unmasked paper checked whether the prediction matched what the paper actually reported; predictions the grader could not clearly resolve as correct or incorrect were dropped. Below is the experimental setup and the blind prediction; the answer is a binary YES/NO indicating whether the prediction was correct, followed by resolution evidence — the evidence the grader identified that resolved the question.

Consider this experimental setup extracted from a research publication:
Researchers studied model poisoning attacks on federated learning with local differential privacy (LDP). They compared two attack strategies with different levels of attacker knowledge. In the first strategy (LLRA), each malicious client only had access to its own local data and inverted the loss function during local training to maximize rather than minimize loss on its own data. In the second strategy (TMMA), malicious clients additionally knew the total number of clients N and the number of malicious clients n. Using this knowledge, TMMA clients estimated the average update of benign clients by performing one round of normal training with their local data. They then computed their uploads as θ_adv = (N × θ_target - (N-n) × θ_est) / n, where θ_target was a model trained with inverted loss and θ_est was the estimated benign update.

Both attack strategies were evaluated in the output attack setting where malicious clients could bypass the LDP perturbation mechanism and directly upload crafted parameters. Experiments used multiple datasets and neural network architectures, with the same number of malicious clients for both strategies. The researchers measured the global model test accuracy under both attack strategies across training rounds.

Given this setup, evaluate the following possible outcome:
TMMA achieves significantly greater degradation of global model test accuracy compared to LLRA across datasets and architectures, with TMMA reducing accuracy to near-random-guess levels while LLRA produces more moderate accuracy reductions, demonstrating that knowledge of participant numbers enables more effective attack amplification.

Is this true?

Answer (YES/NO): NO